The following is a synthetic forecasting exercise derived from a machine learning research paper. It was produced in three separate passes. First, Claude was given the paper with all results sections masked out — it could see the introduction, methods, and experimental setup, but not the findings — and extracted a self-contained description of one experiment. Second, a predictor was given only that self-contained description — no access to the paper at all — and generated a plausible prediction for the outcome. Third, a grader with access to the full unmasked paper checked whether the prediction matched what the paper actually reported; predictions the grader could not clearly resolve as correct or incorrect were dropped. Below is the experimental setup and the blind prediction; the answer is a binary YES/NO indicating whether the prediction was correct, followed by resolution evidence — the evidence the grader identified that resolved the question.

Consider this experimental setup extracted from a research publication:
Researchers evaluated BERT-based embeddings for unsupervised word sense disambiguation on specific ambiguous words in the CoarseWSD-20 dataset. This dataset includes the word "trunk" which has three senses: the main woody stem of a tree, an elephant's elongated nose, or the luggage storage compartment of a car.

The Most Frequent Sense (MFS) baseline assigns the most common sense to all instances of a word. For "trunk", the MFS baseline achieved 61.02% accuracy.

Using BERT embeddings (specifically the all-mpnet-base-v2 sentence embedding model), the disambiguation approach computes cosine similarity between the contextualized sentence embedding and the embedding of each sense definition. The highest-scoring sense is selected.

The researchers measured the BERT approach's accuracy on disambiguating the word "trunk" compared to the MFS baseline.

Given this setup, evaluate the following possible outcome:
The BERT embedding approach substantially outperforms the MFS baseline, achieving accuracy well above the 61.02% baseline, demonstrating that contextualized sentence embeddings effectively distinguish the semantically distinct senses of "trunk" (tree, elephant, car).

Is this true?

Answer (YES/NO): NO